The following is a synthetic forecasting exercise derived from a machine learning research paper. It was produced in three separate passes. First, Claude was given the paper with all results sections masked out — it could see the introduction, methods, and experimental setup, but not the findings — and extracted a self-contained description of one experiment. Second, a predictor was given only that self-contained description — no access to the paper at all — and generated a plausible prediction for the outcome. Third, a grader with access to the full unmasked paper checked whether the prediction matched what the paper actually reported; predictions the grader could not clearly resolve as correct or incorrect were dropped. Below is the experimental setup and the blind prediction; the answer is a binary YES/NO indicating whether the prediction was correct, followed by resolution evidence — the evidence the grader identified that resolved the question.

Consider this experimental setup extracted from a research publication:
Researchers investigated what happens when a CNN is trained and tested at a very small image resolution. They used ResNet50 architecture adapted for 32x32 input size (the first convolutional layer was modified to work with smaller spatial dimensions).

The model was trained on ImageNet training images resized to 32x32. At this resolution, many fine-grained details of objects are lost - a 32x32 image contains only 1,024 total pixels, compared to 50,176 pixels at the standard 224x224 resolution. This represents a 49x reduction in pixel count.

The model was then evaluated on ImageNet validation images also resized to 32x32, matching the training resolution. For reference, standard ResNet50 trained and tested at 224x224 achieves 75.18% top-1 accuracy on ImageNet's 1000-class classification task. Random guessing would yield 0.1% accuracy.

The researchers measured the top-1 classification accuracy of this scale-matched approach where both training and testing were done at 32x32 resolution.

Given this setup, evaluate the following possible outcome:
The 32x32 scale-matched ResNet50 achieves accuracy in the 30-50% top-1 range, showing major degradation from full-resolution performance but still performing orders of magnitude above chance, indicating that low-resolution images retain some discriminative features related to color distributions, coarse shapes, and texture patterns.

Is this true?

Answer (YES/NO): NO